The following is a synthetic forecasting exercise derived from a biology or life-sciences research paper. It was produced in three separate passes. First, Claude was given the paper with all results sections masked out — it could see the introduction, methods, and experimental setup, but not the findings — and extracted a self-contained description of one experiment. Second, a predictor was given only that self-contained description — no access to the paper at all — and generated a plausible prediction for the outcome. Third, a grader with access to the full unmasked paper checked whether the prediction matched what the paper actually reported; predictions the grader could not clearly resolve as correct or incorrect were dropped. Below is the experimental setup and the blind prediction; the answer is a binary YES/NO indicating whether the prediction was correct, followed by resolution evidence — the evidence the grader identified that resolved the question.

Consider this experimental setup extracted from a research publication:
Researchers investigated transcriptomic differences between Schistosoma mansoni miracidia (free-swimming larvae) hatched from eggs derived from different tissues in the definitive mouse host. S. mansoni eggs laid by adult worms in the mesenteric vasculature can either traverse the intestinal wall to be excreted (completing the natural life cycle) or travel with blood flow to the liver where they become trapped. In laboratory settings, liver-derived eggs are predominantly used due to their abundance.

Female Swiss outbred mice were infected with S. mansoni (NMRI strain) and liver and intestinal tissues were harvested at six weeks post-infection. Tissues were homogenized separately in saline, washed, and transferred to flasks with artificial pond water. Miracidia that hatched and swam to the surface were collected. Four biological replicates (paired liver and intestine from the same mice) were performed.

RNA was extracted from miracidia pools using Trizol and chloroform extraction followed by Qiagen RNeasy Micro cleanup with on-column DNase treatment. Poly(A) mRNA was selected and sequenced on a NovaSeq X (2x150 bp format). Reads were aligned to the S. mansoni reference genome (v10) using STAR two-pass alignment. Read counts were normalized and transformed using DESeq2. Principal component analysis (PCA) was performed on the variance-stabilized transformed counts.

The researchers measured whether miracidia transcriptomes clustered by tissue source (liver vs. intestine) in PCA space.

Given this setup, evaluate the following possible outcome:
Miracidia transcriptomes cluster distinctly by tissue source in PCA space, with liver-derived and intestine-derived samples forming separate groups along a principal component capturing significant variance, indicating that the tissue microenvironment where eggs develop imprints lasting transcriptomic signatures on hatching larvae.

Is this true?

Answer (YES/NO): YES